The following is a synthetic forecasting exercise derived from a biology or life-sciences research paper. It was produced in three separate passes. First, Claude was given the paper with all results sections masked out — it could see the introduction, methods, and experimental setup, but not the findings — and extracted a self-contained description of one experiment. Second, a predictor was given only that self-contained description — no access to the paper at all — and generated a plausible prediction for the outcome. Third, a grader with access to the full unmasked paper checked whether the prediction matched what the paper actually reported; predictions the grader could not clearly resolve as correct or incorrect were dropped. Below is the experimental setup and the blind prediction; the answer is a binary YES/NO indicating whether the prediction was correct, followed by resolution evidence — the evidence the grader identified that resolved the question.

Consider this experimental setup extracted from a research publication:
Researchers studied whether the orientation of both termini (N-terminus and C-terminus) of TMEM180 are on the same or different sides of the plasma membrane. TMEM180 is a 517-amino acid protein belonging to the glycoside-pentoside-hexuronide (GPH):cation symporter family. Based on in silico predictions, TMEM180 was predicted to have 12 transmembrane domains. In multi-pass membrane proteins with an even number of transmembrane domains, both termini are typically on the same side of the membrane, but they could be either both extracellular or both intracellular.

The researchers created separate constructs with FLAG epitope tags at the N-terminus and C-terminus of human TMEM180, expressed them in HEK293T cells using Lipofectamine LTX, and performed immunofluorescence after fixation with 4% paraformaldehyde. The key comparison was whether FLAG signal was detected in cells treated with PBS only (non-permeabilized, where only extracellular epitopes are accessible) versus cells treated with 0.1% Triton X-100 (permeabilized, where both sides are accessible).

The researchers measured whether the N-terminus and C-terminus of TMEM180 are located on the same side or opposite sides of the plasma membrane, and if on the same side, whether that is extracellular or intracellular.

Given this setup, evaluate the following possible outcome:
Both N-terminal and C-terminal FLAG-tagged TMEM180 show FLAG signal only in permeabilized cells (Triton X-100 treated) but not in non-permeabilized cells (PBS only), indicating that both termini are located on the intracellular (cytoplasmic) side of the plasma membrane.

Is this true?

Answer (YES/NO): NO